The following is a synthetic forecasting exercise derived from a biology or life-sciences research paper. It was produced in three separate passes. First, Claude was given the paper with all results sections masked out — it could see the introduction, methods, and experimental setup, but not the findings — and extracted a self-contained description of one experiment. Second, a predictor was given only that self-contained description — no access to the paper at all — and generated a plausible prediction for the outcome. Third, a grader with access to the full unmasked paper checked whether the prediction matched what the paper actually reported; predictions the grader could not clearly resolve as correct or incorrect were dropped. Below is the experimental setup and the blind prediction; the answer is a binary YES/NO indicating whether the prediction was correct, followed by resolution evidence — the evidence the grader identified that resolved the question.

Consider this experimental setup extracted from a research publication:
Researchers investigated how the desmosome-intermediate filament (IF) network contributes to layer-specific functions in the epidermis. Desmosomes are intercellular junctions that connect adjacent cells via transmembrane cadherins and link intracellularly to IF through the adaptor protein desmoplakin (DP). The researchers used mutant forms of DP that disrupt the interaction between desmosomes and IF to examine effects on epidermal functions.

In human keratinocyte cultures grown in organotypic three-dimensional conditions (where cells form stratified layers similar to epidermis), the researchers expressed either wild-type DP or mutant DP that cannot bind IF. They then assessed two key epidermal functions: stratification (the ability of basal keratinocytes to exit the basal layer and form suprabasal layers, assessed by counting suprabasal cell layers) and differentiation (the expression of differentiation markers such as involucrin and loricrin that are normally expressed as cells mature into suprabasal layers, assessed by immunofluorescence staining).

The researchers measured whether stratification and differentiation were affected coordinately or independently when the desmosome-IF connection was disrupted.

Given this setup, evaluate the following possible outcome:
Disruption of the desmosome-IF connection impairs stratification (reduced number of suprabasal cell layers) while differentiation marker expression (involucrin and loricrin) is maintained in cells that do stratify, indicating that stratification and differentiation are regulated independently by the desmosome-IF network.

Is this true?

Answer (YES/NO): NO